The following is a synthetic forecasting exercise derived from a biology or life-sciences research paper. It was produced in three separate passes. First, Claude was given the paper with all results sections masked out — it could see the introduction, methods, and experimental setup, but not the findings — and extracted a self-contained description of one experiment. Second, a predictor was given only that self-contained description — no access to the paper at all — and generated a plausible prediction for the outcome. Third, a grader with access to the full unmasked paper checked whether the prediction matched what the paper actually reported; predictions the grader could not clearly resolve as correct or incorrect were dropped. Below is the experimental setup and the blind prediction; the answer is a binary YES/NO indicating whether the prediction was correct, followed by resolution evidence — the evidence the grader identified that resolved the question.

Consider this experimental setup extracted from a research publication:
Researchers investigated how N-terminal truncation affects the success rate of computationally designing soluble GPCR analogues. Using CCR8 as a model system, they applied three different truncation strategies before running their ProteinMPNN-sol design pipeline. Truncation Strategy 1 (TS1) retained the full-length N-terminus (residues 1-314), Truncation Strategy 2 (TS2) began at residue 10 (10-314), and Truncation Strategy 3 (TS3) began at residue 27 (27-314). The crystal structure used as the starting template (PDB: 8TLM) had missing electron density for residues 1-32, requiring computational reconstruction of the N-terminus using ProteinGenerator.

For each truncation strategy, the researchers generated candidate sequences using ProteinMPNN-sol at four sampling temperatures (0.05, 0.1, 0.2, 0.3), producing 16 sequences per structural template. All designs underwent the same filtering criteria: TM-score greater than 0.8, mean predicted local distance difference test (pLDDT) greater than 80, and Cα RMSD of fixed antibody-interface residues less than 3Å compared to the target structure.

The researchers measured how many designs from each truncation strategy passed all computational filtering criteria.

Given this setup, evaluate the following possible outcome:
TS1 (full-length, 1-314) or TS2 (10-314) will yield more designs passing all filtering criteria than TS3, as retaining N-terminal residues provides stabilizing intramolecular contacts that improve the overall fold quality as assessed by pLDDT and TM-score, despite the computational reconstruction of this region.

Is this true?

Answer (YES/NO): YES